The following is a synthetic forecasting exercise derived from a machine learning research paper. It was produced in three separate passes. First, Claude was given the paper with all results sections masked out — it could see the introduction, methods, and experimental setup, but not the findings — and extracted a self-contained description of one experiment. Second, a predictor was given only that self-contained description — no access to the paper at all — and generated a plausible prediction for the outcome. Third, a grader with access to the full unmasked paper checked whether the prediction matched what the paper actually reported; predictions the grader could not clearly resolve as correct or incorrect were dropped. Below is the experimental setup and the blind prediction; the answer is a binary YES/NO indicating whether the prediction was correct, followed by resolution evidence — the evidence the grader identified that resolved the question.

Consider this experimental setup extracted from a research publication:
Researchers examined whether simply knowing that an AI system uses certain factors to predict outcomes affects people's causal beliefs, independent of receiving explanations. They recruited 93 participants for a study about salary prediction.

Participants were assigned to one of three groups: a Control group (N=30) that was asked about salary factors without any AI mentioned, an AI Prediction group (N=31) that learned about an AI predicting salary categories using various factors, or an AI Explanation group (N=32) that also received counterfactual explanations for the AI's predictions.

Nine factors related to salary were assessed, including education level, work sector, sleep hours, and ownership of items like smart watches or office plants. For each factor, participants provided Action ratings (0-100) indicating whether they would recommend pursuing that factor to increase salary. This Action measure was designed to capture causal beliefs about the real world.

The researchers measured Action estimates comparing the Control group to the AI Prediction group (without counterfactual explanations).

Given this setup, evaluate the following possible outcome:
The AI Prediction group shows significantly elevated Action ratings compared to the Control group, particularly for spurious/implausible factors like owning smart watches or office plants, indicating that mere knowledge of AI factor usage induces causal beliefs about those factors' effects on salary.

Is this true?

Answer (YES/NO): NO